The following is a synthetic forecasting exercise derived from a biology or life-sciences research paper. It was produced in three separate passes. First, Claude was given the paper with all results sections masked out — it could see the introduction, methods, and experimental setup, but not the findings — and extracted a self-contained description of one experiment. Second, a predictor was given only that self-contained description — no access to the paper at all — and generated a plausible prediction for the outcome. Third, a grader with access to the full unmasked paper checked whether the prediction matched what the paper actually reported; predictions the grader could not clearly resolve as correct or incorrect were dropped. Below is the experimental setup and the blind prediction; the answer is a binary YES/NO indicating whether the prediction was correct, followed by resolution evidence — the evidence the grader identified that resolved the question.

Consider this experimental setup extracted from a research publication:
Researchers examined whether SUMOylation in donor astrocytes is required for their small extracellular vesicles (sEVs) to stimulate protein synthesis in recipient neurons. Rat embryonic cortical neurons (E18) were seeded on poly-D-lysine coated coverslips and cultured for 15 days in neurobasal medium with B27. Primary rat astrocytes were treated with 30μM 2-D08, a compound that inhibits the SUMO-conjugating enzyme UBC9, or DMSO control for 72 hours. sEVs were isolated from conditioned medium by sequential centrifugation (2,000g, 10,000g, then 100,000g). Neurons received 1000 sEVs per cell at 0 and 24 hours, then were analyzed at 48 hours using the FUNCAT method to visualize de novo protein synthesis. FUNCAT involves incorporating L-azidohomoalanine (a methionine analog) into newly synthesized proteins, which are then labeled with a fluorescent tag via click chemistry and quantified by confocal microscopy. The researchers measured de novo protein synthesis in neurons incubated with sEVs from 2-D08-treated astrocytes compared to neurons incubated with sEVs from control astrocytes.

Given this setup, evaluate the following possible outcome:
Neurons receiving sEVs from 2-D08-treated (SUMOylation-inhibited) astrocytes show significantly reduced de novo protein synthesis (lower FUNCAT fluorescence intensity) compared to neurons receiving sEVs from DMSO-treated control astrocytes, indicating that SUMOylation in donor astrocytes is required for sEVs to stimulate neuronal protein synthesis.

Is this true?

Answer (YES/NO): NO